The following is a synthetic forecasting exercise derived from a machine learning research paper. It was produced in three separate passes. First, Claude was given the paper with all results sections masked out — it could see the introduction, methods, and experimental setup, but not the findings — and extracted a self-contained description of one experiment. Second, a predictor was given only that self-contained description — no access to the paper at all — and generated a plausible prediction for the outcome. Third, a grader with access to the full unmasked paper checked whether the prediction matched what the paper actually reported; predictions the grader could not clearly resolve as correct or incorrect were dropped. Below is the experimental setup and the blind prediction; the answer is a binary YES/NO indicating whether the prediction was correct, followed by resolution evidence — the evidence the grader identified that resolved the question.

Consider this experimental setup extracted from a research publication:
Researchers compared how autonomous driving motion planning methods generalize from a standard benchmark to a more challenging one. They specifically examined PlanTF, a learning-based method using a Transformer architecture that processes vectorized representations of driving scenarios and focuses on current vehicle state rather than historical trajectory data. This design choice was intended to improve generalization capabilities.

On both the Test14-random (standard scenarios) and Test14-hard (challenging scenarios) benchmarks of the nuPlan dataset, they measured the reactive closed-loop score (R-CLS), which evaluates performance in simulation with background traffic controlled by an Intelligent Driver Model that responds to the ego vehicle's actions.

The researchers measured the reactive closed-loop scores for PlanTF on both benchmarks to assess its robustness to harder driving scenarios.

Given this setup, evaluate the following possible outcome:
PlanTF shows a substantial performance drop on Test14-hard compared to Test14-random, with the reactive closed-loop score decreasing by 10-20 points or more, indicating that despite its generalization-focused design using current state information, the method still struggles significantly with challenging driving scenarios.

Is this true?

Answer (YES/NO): YES